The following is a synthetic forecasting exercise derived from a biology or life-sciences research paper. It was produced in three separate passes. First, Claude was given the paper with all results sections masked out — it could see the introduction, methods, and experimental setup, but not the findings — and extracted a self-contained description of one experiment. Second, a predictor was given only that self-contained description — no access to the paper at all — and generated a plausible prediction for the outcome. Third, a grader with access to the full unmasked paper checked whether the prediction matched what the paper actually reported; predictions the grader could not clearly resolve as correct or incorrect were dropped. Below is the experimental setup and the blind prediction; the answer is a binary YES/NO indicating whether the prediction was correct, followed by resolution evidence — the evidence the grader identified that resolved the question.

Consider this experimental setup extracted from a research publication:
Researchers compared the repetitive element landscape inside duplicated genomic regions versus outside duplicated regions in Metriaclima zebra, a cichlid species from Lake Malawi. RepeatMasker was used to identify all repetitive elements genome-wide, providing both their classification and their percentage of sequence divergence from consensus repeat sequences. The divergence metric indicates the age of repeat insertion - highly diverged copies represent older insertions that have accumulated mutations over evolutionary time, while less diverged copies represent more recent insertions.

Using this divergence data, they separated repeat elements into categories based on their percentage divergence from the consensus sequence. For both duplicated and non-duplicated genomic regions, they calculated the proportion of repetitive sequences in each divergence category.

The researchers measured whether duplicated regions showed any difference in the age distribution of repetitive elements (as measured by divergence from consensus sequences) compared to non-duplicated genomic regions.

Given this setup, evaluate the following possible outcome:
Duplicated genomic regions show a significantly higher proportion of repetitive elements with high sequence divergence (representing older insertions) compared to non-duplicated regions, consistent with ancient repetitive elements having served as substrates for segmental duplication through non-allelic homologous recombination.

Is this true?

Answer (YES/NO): NO